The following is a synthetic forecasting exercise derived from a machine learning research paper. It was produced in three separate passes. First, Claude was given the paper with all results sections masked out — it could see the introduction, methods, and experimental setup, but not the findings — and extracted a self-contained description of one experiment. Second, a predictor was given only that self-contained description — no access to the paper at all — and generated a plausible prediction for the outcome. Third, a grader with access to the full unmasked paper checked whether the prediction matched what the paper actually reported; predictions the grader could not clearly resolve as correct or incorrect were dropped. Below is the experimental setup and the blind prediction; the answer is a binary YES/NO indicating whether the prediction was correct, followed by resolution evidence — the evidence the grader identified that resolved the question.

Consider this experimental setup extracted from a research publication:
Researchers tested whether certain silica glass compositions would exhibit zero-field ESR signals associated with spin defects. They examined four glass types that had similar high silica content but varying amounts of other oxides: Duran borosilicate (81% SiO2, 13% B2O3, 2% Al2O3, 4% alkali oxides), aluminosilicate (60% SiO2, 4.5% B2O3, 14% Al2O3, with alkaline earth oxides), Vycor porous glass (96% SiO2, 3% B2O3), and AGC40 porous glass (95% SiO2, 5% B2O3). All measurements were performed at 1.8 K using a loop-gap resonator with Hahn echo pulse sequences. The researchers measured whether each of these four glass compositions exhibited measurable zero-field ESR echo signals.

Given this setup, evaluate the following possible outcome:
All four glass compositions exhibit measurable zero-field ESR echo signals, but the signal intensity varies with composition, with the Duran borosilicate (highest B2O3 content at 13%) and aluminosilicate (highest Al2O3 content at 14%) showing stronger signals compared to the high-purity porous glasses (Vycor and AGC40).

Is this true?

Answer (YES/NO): YES